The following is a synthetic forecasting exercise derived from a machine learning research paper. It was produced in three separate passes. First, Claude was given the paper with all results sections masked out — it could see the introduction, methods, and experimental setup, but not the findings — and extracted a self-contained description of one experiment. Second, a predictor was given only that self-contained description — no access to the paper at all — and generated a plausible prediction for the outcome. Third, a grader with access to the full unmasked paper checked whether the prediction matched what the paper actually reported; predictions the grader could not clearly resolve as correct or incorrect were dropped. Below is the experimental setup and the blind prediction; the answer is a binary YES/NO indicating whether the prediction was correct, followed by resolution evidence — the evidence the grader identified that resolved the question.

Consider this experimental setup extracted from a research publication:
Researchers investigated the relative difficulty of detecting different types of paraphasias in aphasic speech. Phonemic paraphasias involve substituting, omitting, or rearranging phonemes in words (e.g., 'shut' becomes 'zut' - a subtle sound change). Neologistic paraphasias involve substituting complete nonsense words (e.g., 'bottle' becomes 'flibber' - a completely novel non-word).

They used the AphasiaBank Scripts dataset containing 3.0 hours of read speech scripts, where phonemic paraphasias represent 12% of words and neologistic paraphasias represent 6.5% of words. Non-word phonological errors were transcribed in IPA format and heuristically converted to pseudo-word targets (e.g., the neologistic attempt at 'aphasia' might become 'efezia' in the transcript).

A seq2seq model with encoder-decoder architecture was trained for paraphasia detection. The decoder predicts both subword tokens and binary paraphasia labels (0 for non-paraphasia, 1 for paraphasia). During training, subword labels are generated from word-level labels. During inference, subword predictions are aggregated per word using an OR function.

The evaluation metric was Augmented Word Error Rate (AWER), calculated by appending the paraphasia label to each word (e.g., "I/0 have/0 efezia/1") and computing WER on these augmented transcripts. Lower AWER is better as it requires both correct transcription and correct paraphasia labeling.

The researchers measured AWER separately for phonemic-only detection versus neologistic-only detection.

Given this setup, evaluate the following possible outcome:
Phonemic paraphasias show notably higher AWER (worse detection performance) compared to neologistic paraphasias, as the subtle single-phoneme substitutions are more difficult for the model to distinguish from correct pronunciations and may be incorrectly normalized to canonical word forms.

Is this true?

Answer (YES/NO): YES